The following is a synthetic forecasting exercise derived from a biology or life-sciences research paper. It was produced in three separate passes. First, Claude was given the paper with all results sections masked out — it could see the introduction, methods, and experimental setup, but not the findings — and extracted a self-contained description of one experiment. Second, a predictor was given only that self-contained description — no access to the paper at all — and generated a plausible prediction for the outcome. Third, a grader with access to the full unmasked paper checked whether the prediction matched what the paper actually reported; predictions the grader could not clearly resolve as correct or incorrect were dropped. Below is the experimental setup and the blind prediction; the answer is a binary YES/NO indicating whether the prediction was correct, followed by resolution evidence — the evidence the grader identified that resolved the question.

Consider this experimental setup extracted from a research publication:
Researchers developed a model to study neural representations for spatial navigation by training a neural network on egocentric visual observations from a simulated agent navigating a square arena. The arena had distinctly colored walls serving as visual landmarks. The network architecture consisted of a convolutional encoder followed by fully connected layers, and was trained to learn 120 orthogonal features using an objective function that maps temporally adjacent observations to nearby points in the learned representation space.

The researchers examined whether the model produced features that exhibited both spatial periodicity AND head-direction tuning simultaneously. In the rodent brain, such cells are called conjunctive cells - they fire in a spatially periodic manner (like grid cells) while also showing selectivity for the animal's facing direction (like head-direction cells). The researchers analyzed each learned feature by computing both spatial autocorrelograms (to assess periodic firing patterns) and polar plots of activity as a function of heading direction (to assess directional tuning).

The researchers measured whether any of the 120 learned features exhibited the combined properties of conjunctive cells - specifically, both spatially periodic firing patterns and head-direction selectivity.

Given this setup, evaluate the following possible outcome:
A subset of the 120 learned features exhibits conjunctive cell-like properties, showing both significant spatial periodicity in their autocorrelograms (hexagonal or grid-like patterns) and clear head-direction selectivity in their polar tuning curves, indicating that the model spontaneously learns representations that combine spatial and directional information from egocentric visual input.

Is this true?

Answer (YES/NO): YES